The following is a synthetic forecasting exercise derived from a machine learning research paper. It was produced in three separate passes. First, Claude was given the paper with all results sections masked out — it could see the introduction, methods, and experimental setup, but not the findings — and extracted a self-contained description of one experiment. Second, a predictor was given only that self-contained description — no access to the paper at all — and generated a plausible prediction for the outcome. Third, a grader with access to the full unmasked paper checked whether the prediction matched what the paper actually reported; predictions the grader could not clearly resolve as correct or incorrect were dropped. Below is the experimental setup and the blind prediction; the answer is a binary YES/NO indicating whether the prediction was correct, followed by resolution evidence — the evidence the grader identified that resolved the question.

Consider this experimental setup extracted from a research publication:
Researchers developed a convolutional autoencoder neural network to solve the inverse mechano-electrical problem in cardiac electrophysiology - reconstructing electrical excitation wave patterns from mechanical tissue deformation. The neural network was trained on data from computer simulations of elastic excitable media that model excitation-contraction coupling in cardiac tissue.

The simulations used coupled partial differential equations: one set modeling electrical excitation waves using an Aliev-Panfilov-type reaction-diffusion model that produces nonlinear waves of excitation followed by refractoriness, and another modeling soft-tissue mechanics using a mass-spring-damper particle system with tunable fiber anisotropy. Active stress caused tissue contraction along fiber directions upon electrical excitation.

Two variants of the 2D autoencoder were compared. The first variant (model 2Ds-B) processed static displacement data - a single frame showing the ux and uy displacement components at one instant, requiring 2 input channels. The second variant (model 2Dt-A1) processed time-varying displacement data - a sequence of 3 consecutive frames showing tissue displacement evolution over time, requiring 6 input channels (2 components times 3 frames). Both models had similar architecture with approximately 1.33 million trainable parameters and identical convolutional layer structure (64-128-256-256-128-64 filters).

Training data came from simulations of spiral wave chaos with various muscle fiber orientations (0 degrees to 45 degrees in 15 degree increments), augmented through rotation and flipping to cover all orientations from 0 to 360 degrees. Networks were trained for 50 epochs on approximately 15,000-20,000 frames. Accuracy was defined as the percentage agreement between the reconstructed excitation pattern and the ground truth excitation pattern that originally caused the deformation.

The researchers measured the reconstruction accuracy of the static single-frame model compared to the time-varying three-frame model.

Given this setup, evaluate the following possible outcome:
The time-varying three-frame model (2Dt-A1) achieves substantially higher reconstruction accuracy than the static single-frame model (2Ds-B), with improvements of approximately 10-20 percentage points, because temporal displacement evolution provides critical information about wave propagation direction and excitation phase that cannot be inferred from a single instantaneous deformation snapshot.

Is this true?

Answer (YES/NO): NO